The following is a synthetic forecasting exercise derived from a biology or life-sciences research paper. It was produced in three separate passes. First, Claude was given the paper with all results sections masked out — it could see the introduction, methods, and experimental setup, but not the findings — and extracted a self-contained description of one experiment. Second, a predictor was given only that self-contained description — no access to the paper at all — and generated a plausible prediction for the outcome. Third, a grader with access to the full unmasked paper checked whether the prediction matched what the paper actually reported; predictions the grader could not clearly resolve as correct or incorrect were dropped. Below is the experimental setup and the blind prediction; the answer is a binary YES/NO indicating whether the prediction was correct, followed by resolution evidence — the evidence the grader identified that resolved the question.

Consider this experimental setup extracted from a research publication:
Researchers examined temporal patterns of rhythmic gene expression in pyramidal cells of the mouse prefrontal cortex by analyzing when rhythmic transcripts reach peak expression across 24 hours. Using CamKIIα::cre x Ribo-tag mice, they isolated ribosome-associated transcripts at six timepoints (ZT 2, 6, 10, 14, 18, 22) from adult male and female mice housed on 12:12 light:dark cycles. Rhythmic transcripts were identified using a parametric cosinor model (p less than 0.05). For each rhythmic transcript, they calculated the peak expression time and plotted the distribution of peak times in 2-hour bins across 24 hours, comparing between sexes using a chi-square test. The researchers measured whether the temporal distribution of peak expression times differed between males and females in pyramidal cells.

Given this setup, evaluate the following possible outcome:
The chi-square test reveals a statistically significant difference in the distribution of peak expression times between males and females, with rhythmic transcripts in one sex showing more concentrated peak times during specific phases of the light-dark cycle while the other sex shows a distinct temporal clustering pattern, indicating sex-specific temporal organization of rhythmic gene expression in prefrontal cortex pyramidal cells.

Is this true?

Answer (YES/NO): YES